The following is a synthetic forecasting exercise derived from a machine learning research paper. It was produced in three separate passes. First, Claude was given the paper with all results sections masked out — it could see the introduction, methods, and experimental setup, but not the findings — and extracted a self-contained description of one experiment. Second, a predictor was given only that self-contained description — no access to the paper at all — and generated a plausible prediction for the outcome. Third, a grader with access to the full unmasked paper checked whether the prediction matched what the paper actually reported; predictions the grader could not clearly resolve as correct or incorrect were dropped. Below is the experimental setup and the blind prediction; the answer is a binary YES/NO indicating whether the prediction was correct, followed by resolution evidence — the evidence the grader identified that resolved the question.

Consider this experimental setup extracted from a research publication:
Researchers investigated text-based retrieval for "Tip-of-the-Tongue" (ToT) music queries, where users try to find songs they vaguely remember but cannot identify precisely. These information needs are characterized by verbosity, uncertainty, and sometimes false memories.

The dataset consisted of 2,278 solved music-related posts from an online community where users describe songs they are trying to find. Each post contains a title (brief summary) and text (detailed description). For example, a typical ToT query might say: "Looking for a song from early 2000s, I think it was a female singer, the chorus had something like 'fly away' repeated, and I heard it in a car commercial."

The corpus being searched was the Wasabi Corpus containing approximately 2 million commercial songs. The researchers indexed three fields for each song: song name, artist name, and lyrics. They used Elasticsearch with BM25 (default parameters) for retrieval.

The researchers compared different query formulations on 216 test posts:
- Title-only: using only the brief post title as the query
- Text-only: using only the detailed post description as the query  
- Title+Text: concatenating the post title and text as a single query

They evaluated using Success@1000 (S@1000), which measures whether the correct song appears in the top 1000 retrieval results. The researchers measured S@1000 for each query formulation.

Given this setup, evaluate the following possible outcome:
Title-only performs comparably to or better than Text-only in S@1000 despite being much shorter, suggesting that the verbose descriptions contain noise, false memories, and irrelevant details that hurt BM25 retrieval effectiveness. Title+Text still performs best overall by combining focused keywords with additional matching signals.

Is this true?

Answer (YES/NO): YES